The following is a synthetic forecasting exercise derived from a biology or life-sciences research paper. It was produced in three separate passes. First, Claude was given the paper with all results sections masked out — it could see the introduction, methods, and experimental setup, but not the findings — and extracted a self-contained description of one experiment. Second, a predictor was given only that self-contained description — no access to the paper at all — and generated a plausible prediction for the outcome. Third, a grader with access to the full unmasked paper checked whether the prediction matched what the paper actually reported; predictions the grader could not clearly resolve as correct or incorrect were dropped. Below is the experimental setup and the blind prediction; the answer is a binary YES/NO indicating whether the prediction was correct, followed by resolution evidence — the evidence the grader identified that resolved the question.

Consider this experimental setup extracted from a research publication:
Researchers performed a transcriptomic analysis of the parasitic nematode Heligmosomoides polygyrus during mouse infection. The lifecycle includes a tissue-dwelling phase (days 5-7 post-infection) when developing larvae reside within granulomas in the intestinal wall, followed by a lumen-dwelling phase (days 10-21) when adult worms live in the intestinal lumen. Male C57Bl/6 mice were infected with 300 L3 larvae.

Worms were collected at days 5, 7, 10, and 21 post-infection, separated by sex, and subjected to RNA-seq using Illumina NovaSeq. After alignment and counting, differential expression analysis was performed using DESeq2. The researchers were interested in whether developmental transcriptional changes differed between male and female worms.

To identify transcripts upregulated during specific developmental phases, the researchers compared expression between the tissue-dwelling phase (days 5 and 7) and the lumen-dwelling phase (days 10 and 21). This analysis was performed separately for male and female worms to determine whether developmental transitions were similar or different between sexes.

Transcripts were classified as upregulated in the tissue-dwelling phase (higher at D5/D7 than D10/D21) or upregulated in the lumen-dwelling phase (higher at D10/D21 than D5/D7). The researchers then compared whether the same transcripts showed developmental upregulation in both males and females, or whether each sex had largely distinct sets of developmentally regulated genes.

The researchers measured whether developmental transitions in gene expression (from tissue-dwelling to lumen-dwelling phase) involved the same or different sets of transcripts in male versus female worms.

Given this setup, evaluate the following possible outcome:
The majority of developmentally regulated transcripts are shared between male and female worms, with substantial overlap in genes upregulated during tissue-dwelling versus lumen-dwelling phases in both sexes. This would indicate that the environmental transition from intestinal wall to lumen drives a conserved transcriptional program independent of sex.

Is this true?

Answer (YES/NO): NO